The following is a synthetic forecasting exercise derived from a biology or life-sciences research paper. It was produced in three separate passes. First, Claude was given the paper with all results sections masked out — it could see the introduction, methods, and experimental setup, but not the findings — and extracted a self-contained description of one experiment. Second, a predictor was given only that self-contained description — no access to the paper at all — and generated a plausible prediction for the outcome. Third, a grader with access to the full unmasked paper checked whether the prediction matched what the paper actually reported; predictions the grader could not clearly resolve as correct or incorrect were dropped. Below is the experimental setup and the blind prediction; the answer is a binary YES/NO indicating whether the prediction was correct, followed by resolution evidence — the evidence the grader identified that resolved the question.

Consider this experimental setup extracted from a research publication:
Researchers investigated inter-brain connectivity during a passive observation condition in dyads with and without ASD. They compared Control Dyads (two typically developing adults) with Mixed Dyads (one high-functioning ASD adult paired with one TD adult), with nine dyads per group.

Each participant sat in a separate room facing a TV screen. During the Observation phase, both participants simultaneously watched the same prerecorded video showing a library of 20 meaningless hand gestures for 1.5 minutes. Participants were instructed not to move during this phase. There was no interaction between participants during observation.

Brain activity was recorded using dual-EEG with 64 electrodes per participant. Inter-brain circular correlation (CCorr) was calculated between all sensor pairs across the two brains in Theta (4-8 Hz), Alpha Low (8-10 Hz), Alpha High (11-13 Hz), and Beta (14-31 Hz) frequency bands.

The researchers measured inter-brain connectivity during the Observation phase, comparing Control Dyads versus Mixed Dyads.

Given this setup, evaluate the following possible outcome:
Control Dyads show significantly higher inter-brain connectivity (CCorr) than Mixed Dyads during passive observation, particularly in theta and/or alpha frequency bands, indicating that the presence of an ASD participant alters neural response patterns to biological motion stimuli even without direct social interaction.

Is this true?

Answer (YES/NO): NO